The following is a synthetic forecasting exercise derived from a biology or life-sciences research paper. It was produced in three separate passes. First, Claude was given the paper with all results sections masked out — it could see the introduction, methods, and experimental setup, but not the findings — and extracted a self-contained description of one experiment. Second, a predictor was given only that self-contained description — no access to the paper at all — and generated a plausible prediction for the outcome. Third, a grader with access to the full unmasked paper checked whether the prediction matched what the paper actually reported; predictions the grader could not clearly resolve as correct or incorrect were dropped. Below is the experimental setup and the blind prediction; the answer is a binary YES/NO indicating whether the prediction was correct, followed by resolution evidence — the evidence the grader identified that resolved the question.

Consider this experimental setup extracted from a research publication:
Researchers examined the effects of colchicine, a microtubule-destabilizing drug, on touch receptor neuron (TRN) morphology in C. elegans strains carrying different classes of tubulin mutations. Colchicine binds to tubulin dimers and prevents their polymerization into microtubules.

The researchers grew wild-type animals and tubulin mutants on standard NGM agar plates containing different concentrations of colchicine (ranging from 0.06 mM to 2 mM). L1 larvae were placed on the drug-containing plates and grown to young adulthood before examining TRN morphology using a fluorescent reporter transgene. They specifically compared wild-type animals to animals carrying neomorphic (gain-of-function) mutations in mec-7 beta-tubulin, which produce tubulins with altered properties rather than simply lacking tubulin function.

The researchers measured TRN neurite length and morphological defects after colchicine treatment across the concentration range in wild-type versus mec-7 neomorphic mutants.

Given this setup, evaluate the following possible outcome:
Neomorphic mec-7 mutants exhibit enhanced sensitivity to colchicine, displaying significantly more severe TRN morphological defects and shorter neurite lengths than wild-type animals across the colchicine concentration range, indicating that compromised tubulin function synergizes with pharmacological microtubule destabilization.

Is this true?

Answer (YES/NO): NO